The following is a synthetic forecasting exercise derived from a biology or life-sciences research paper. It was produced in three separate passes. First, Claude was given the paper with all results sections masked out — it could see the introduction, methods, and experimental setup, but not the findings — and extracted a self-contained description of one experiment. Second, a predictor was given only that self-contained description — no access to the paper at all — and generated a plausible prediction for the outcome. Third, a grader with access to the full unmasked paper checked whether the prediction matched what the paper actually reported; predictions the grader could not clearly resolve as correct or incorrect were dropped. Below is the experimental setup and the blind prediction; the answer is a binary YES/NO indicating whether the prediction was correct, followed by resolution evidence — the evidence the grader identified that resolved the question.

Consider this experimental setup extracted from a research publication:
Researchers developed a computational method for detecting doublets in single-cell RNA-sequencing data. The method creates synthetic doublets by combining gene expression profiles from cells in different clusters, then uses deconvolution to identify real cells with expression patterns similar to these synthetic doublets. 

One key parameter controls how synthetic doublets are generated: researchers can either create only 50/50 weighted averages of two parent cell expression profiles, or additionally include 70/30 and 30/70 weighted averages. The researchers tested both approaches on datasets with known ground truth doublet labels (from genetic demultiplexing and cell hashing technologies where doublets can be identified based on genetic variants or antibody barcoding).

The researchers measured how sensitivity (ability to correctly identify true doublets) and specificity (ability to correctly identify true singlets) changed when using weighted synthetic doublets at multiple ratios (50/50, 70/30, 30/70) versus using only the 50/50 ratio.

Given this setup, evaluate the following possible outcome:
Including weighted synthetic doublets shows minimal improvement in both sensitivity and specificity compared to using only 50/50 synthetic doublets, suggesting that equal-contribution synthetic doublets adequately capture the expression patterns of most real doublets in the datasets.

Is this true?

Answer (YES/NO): NO